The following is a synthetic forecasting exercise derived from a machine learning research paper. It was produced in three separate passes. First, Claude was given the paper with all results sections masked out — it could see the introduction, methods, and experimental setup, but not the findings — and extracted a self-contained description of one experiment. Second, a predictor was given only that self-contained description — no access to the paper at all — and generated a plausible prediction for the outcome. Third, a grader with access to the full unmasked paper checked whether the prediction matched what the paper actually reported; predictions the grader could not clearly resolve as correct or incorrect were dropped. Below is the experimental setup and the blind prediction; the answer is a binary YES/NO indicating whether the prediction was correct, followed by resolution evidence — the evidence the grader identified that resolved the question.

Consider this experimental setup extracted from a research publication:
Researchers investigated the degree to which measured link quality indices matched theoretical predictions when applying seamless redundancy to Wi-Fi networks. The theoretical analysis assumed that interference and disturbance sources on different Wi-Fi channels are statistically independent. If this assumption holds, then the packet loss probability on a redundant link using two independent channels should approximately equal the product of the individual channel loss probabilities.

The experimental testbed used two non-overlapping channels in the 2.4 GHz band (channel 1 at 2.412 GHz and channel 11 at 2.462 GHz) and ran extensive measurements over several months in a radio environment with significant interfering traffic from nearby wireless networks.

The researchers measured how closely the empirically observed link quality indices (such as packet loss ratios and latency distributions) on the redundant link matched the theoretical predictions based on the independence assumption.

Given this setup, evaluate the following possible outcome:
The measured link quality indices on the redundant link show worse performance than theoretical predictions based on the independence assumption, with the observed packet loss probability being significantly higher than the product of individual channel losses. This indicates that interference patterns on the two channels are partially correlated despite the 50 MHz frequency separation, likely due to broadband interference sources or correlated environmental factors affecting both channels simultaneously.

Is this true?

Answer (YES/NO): NO